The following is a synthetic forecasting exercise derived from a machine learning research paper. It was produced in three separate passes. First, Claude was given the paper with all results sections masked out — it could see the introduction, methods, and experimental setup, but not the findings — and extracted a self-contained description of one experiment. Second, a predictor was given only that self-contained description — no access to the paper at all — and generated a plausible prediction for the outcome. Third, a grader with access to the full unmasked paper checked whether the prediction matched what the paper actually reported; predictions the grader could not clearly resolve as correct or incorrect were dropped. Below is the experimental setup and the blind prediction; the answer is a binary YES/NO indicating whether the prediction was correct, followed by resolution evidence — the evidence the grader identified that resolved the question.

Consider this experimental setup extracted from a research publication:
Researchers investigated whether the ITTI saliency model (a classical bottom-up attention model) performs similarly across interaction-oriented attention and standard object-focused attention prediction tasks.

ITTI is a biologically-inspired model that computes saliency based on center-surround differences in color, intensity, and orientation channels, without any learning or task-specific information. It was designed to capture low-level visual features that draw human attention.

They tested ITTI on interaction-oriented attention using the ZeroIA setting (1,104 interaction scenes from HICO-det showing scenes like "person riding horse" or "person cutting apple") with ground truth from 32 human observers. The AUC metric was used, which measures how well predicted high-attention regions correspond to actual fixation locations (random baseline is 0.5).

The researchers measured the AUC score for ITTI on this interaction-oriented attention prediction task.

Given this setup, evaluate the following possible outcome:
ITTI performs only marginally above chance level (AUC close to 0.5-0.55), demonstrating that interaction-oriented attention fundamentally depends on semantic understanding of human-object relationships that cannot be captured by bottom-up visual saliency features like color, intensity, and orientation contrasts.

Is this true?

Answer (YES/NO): YES